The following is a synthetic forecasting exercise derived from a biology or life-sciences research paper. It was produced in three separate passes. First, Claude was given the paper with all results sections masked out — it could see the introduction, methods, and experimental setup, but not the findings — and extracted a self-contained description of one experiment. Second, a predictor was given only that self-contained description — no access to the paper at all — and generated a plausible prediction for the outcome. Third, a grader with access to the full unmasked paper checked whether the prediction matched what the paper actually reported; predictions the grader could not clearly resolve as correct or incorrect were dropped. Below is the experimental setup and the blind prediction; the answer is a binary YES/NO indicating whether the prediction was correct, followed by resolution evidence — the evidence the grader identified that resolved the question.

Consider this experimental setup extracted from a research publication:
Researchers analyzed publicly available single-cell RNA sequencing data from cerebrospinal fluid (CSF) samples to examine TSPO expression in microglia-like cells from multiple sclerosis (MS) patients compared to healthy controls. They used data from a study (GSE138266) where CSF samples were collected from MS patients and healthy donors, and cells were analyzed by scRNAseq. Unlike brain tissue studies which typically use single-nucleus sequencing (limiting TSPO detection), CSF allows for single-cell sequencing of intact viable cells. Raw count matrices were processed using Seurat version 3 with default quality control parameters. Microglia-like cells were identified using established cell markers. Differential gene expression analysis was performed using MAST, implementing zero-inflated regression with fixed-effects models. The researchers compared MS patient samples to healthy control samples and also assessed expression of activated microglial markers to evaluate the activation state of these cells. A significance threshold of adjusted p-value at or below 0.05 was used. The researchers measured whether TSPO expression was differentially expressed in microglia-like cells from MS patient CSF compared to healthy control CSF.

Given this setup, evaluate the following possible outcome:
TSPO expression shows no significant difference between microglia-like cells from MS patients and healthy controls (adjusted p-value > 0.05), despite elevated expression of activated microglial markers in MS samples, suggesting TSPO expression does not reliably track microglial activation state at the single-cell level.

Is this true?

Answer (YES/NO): YES